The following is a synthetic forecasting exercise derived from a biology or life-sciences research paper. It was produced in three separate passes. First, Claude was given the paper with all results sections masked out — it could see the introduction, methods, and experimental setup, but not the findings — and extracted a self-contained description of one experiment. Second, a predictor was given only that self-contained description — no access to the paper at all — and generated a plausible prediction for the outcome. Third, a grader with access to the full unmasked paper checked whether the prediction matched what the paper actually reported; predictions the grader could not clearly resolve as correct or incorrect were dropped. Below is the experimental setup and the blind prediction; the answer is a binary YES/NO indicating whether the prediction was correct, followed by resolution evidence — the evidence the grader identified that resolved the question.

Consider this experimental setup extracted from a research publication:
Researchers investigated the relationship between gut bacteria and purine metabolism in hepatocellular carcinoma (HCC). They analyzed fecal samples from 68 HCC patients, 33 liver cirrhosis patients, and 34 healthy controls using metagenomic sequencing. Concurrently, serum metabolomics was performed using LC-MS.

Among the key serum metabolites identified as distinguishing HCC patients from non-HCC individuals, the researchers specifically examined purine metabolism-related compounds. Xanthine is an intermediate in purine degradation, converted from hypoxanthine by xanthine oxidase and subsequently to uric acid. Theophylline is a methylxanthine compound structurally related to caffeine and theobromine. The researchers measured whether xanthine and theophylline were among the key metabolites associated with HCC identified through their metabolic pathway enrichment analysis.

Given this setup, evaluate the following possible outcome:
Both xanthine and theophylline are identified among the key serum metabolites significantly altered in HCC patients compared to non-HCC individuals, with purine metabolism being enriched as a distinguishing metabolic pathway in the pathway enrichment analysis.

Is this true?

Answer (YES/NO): YES